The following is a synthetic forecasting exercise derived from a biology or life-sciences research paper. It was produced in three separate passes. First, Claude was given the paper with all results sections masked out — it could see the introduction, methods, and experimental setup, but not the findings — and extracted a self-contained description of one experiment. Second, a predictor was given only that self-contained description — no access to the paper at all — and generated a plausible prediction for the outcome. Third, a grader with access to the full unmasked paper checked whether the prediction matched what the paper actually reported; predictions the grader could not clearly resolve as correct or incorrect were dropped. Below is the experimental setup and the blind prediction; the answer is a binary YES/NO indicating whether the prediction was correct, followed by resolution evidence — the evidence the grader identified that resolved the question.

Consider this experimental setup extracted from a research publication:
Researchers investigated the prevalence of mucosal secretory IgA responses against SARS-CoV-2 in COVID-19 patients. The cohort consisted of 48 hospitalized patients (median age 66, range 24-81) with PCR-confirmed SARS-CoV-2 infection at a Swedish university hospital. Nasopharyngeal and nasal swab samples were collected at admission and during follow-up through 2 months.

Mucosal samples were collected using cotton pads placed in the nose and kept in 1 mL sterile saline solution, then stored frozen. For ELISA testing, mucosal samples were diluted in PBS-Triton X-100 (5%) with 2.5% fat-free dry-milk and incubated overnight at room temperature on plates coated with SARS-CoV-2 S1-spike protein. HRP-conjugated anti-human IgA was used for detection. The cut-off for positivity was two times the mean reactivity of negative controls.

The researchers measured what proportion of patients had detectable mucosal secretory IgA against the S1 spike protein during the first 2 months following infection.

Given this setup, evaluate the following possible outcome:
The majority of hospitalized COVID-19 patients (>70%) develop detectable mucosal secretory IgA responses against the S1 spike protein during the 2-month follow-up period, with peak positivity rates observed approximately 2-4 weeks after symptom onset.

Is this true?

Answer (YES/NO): NO